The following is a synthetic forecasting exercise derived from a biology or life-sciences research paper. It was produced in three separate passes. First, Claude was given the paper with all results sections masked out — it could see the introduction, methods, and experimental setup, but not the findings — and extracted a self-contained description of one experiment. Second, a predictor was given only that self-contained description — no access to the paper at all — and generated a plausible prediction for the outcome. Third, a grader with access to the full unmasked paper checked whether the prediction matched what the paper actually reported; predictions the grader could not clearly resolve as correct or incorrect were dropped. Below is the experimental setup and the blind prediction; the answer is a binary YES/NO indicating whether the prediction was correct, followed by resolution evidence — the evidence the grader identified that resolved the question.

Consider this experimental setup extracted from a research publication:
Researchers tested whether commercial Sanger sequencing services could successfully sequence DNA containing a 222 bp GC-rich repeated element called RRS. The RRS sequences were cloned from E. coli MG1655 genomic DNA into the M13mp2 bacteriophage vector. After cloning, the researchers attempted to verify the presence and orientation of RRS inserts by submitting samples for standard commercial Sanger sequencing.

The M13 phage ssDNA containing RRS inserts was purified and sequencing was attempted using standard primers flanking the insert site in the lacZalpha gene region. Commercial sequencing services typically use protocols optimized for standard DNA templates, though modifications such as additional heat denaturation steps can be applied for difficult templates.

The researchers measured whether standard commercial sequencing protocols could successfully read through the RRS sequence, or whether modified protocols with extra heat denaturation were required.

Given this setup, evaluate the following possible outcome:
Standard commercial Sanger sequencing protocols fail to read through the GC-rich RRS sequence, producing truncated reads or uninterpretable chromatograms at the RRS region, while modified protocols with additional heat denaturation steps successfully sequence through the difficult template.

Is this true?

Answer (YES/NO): YES